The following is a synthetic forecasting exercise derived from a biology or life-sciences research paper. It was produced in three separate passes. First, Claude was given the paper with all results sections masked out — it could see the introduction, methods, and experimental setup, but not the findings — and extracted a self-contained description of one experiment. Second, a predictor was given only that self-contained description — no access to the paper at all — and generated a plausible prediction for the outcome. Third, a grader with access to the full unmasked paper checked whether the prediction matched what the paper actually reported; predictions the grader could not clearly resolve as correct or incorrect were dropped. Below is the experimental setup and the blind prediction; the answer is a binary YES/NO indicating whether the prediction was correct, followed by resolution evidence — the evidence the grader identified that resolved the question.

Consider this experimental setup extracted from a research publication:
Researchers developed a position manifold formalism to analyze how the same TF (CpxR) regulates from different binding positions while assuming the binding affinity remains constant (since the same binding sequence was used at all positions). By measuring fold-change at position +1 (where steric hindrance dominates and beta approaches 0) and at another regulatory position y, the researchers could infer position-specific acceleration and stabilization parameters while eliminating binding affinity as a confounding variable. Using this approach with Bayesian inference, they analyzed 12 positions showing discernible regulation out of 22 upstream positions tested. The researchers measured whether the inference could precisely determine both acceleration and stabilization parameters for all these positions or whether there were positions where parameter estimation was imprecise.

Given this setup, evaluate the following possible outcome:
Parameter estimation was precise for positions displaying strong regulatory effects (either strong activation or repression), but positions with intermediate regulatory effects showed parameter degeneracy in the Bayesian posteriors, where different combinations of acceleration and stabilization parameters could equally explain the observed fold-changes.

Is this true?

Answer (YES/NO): NO